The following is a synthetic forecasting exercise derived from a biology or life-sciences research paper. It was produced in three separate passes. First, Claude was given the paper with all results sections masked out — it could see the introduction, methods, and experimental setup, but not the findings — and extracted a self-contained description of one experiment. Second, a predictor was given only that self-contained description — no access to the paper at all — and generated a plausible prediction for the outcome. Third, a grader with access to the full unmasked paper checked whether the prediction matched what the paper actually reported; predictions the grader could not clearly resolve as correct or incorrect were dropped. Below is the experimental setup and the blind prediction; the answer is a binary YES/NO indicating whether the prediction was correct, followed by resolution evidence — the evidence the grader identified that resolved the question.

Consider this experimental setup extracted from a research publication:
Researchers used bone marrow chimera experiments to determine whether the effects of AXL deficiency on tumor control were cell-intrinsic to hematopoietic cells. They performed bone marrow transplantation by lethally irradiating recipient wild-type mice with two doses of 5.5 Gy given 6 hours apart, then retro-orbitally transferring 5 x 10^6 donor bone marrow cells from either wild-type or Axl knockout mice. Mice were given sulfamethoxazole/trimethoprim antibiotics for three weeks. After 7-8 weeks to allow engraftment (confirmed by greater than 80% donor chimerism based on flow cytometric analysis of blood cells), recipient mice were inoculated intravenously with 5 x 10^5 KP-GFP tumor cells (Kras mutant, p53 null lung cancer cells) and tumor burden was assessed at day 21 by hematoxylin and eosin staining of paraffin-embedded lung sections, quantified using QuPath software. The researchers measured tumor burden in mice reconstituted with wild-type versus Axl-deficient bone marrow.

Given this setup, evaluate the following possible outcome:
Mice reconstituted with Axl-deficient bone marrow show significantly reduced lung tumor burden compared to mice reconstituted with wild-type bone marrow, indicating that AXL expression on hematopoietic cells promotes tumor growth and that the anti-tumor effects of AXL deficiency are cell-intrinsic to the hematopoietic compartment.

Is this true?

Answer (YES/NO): YES